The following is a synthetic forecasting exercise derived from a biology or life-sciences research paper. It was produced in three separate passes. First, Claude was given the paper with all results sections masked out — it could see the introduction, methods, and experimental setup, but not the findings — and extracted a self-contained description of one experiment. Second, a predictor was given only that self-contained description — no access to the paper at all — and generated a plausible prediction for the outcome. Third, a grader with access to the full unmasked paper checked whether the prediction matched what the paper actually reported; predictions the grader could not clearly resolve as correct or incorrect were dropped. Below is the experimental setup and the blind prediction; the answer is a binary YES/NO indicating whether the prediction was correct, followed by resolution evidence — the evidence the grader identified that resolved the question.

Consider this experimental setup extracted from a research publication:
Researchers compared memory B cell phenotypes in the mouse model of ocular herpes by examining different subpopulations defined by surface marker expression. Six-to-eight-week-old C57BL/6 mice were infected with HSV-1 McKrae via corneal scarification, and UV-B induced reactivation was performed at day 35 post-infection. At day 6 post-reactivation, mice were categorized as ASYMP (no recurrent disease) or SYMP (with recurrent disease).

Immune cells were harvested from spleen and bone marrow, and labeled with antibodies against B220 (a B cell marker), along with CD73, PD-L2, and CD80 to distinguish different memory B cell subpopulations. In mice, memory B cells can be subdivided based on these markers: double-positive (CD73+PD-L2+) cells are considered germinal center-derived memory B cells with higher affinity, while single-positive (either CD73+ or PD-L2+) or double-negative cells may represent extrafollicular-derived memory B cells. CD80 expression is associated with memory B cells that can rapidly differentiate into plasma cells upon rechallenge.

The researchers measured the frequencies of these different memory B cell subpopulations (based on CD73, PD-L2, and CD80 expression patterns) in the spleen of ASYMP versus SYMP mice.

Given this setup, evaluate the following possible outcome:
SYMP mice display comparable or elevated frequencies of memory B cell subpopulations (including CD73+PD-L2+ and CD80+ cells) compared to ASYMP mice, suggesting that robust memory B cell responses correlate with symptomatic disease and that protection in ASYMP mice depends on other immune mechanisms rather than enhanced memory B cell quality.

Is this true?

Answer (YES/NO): NO